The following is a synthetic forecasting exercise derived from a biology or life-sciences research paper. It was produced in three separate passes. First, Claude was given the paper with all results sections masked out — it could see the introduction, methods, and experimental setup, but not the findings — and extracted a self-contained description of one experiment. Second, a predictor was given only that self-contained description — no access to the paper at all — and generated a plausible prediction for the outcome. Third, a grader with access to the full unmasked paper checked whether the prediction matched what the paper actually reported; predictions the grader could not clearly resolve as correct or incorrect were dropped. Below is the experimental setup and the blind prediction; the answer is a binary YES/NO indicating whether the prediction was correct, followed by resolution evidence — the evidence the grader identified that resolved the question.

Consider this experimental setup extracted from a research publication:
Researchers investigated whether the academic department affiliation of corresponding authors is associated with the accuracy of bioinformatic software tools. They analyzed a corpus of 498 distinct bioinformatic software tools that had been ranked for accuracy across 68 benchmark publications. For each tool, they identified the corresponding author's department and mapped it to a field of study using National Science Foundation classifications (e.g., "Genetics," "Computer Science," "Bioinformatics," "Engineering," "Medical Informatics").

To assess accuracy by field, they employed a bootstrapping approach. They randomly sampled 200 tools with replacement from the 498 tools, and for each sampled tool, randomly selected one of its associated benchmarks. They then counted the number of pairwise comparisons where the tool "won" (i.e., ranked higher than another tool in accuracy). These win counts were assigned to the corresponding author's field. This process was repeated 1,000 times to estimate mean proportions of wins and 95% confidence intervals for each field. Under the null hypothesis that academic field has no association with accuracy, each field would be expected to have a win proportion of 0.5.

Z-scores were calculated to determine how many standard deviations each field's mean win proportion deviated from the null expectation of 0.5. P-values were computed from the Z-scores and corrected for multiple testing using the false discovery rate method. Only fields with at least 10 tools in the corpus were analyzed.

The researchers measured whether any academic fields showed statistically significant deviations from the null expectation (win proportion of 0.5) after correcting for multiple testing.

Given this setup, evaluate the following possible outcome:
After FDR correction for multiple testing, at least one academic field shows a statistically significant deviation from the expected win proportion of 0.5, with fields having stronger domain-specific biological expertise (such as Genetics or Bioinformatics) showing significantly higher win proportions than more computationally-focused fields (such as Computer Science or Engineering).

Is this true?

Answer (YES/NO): NO